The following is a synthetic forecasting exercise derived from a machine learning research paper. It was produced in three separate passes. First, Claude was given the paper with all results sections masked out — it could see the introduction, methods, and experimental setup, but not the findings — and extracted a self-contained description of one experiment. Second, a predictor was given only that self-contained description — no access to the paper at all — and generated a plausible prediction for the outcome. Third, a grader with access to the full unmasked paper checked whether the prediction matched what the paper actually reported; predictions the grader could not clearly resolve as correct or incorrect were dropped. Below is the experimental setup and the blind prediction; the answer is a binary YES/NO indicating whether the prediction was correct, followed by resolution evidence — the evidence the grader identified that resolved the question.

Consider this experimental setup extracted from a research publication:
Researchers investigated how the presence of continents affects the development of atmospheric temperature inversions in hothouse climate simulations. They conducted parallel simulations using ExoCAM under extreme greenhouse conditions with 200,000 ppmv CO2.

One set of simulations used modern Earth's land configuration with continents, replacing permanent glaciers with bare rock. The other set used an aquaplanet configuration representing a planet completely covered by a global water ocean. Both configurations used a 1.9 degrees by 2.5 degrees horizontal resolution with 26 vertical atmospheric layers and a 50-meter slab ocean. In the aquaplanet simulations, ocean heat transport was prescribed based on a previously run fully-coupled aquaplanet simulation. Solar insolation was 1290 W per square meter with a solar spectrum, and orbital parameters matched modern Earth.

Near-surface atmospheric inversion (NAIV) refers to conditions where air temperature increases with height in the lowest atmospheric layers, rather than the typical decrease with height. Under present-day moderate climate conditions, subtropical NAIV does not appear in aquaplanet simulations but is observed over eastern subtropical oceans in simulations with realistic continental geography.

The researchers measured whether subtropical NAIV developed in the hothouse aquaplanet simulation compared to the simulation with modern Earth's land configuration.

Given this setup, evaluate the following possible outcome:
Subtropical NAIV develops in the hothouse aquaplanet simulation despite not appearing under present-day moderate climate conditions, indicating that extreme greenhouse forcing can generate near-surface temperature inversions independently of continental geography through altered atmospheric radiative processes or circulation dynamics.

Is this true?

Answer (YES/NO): YES